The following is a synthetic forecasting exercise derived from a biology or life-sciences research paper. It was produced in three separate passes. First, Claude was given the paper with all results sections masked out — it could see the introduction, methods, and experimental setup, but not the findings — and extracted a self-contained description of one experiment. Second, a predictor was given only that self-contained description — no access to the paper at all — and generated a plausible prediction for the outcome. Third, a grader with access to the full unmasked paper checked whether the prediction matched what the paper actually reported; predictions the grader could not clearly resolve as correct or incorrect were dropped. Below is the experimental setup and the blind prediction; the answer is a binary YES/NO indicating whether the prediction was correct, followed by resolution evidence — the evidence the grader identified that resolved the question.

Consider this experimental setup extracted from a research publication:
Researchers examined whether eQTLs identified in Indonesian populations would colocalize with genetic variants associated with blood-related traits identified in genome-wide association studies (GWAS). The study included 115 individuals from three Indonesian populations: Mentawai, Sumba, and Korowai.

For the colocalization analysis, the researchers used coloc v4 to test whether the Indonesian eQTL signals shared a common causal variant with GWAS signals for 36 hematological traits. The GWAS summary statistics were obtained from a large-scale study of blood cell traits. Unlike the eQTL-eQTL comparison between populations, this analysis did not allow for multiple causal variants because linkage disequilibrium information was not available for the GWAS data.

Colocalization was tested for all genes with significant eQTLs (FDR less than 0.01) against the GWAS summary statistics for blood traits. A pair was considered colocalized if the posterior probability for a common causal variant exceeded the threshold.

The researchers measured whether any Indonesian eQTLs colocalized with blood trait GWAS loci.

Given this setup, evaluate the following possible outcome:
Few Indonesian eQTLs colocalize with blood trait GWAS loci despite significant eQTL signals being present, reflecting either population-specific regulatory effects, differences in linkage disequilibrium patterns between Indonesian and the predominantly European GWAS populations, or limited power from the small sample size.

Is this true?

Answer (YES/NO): YES